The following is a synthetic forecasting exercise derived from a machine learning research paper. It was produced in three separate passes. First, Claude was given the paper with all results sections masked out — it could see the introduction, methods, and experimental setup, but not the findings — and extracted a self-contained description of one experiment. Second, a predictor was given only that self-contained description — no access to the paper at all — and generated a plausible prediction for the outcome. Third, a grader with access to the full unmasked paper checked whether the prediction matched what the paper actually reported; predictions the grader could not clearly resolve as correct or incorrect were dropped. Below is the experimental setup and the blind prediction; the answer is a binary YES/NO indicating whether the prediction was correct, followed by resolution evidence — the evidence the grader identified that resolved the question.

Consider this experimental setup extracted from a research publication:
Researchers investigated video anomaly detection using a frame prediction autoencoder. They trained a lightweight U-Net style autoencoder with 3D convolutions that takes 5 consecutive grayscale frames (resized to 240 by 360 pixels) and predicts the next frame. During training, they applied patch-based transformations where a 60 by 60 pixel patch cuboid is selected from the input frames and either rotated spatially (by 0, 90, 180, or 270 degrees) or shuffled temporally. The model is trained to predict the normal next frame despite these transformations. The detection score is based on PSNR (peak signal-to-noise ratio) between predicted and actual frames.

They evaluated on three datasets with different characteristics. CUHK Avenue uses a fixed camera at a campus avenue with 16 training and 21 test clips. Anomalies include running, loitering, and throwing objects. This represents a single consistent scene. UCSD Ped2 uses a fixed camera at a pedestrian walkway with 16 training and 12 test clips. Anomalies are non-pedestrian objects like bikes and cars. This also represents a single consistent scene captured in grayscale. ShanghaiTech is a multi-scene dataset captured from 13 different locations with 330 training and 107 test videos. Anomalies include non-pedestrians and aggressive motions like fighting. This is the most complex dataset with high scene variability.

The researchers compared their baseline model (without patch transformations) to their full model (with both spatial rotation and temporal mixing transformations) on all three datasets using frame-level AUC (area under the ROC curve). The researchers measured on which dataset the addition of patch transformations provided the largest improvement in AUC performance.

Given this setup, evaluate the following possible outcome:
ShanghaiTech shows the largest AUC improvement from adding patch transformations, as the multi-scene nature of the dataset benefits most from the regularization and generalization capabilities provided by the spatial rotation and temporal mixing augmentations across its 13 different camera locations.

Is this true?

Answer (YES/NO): NO